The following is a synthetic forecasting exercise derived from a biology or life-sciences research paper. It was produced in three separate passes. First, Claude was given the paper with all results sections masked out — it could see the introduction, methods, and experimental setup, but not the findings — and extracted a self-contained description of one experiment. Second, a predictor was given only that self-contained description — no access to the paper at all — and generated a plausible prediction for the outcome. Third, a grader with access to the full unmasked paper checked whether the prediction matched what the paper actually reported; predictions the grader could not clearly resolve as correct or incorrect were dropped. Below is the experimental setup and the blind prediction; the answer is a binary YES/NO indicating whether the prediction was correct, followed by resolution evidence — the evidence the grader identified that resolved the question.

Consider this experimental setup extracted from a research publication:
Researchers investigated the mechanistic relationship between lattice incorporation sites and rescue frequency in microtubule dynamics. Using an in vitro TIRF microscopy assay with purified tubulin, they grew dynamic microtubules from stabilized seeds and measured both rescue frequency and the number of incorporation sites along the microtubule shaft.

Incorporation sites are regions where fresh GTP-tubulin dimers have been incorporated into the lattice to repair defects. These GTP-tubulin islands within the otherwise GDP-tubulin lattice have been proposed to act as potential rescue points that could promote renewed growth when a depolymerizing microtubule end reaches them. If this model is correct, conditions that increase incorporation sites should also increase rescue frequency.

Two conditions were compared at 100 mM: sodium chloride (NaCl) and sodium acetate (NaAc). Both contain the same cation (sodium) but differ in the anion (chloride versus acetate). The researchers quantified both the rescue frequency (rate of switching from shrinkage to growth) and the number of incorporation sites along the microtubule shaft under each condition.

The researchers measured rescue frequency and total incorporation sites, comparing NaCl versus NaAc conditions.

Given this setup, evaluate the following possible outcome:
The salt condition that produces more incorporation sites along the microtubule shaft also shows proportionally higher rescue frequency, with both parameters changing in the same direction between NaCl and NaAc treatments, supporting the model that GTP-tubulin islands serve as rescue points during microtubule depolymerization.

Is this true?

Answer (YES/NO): NO